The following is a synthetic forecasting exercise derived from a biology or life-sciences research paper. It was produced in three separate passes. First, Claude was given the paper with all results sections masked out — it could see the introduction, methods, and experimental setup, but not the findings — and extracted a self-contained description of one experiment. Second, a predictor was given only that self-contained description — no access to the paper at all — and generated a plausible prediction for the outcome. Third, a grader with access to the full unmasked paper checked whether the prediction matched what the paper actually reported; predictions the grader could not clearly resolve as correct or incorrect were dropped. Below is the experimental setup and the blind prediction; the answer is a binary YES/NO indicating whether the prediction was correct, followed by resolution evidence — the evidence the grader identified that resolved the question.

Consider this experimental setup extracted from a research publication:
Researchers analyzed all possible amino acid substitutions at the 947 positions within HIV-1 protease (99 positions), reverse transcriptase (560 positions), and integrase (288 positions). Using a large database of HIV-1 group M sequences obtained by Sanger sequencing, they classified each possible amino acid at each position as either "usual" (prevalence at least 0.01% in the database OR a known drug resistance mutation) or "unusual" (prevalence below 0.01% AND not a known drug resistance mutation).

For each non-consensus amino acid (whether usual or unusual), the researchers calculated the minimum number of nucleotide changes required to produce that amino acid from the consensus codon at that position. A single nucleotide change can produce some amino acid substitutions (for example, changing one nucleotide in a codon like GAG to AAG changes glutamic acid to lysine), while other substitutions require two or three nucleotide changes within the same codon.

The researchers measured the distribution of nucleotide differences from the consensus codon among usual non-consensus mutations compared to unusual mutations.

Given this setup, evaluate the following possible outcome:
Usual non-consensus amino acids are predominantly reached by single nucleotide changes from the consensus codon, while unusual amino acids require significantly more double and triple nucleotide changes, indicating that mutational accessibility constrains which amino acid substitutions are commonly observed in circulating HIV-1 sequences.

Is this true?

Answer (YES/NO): YES